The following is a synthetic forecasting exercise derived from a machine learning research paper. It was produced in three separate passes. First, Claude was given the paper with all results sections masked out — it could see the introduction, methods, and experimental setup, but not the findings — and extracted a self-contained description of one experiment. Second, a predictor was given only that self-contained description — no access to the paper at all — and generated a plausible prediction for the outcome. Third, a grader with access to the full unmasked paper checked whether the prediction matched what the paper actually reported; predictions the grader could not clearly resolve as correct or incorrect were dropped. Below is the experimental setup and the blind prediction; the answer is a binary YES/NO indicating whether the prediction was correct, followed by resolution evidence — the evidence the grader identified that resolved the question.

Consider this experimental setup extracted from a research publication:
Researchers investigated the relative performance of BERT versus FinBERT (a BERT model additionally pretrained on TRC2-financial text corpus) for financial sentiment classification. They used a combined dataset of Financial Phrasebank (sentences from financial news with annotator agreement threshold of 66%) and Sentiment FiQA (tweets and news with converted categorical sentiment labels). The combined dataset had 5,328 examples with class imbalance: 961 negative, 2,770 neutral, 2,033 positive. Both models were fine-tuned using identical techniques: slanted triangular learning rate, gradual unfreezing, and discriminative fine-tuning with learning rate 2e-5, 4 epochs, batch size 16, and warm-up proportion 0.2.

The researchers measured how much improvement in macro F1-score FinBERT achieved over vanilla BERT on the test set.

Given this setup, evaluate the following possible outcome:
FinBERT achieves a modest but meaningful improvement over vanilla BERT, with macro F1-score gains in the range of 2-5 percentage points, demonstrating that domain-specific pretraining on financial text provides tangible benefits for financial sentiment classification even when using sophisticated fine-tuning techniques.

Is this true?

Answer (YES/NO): YES